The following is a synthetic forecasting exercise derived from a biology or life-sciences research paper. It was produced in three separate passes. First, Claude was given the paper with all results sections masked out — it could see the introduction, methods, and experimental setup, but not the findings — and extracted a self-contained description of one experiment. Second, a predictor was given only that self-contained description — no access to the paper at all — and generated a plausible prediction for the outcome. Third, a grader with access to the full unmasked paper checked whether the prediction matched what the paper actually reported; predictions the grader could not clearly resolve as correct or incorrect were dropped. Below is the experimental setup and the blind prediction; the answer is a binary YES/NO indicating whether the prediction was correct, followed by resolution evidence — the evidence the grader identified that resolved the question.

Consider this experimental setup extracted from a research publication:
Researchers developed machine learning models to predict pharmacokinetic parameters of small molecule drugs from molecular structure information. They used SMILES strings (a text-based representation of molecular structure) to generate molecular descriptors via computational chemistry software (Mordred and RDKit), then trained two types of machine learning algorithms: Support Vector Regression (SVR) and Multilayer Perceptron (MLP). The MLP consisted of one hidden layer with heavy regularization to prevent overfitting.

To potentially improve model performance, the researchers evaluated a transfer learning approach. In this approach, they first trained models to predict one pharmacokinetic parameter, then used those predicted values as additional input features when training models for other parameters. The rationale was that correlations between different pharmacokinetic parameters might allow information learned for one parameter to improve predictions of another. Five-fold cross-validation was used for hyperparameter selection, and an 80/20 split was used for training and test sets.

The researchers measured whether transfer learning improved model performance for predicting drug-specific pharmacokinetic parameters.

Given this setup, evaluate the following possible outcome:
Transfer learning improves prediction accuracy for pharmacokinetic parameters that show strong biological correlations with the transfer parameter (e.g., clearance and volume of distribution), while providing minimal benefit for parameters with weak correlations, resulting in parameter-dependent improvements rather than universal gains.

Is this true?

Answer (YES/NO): NO